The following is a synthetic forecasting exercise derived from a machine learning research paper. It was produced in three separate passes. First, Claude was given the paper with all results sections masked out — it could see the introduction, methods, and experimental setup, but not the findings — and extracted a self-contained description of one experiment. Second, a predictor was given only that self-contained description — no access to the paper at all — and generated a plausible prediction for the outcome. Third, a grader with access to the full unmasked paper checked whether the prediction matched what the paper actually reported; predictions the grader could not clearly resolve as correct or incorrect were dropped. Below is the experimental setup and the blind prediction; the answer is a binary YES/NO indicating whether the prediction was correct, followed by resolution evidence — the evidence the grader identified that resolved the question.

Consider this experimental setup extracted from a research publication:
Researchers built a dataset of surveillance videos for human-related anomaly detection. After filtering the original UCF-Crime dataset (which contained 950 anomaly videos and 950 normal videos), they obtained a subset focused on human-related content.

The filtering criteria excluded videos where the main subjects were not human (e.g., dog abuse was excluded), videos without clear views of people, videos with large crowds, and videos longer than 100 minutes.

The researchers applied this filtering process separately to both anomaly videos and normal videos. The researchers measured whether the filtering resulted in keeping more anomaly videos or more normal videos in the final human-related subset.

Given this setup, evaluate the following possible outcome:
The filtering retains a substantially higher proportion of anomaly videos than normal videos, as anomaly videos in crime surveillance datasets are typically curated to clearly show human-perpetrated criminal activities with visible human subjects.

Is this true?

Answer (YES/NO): NO